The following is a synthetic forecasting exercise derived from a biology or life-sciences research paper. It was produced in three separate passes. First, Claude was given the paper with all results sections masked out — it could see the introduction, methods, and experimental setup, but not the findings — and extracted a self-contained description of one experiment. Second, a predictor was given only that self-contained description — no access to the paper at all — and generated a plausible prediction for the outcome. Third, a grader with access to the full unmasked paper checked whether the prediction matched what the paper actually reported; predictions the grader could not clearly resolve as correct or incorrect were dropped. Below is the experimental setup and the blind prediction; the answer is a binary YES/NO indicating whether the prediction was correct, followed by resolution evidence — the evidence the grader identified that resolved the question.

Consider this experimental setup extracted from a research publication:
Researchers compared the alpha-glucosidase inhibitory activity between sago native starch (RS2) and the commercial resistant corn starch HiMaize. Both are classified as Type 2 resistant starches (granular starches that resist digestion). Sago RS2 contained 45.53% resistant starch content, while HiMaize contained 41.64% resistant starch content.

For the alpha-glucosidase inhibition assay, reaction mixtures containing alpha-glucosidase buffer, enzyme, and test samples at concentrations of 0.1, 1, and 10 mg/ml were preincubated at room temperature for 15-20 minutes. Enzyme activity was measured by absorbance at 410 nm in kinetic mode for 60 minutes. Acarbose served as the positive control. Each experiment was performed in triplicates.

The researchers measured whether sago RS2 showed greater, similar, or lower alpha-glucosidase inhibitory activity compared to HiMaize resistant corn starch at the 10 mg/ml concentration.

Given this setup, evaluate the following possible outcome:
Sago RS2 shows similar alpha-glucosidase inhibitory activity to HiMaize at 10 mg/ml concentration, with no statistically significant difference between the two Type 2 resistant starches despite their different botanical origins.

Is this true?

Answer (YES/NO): NO